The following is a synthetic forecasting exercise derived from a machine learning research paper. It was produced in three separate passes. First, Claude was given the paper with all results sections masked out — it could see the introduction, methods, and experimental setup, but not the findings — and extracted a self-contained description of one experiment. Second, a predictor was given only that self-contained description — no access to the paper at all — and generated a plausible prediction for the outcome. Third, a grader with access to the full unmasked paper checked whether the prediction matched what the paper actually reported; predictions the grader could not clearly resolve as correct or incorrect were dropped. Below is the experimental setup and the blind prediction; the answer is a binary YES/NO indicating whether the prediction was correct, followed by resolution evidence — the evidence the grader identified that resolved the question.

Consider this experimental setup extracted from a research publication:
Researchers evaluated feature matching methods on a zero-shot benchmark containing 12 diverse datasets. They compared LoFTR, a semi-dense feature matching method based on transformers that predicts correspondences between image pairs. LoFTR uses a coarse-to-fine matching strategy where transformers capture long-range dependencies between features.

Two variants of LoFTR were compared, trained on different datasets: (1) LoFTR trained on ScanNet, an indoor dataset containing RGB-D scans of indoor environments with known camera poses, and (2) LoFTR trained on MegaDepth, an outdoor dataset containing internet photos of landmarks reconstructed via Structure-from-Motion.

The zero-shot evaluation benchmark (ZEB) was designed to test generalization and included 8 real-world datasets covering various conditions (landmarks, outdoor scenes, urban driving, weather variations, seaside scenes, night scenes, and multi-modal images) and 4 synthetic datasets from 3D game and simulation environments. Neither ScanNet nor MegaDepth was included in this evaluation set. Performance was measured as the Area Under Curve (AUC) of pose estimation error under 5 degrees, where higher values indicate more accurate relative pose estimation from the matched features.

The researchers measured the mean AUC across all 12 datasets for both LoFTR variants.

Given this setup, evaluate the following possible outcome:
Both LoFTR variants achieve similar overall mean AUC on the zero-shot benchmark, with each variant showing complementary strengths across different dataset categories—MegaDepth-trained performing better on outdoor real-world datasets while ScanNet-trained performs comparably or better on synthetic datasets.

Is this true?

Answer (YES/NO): NO